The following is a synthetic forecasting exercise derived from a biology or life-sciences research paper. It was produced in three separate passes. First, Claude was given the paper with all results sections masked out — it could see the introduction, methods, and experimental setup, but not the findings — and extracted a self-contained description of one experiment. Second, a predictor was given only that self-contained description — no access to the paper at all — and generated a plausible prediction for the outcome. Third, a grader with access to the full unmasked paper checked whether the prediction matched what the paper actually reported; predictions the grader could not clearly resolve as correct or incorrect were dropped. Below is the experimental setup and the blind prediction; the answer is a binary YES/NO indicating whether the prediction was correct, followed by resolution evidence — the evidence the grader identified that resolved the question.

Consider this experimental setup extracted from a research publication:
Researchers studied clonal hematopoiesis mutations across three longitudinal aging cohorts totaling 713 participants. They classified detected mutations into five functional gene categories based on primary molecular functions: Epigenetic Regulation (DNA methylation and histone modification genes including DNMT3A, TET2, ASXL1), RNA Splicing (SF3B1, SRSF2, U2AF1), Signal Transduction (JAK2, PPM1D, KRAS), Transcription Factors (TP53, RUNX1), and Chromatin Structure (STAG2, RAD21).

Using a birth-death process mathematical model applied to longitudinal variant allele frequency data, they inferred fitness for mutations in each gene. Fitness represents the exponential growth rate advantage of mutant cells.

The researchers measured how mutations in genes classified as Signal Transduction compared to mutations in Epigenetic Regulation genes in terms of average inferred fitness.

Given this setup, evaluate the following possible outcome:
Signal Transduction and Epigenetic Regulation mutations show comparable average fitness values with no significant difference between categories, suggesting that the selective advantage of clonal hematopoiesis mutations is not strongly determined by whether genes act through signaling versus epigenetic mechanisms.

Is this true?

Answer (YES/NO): NO